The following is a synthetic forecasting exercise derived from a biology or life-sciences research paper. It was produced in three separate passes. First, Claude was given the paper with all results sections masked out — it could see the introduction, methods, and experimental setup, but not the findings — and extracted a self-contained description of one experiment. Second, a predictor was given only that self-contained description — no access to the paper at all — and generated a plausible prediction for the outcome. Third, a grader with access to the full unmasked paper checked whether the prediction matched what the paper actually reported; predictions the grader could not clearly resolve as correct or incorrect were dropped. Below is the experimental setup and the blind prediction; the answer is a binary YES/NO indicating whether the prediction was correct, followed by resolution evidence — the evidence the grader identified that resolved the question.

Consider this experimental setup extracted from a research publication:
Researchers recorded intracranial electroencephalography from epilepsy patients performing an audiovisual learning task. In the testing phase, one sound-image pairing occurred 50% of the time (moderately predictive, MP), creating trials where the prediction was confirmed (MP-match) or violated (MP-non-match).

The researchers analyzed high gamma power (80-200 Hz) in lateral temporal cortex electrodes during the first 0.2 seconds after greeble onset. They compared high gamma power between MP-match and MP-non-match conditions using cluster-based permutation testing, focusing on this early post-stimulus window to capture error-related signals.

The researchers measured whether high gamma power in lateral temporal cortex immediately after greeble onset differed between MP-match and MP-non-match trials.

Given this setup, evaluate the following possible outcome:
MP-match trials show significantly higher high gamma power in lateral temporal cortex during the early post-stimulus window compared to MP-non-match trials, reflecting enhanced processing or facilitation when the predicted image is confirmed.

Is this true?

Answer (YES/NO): NO